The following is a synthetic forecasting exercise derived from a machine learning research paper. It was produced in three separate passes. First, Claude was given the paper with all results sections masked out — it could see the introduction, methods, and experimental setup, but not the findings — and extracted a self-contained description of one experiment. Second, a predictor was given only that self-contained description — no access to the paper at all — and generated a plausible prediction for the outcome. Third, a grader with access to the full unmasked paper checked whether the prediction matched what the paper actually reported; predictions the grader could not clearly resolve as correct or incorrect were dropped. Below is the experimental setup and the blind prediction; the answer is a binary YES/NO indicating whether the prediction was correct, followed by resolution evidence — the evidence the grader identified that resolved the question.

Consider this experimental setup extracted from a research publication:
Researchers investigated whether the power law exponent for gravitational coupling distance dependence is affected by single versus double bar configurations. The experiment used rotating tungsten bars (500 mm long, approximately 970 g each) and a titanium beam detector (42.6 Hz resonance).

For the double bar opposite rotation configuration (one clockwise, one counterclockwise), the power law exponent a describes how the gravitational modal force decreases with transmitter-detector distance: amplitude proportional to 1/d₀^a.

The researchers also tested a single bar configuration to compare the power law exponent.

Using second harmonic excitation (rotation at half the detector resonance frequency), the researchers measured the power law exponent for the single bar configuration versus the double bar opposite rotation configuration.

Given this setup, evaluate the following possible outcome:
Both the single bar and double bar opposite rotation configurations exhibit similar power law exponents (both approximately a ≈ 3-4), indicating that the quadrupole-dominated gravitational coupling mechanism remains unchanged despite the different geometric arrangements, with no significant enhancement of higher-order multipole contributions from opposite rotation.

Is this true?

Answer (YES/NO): NO